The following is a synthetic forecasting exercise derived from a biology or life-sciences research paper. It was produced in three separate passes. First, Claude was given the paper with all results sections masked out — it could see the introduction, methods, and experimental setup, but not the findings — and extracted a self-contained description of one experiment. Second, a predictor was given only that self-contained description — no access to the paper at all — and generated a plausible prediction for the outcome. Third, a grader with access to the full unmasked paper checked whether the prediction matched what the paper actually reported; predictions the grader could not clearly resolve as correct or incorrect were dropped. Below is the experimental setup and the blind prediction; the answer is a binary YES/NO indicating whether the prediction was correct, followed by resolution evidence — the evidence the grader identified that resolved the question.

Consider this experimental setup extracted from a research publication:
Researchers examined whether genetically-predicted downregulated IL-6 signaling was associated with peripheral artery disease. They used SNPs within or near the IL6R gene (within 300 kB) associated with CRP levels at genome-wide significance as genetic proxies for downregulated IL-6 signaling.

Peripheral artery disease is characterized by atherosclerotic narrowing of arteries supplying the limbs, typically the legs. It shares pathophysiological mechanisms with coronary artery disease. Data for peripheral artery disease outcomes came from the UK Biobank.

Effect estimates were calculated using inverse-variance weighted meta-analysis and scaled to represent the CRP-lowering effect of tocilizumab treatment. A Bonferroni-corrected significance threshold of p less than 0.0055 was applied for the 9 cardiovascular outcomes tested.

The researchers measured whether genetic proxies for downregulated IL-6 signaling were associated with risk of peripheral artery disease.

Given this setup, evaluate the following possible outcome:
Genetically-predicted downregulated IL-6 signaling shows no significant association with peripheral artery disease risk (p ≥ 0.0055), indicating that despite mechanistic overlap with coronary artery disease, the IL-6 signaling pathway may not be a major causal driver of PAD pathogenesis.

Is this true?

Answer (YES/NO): YES